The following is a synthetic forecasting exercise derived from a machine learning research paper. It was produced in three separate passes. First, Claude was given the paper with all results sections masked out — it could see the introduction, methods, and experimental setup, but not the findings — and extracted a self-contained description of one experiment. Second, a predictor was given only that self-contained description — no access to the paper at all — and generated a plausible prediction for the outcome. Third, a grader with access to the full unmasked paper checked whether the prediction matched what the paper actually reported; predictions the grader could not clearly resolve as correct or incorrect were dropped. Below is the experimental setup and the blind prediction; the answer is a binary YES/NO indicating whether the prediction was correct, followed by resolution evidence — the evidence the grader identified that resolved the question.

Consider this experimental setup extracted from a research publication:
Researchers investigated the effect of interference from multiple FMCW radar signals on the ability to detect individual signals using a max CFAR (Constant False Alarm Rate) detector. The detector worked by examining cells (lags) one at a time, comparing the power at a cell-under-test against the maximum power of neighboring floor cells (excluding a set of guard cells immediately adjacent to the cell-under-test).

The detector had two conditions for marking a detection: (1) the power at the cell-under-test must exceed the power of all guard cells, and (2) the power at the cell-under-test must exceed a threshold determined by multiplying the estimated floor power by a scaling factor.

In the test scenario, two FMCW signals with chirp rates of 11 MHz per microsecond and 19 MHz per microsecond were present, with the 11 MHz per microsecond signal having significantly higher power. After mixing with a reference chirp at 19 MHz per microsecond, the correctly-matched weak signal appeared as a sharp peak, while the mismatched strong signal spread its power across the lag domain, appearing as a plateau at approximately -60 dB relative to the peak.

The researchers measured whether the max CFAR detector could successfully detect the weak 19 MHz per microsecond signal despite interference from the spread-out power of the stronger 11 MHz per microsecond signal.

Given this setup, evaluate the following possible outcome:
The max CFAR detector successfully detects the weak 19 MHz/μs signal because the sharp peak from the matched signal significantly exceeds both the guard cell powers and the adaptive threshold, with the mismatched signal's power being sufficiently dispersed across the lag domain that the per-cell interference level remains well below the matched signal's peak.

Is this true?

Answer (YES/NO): YES